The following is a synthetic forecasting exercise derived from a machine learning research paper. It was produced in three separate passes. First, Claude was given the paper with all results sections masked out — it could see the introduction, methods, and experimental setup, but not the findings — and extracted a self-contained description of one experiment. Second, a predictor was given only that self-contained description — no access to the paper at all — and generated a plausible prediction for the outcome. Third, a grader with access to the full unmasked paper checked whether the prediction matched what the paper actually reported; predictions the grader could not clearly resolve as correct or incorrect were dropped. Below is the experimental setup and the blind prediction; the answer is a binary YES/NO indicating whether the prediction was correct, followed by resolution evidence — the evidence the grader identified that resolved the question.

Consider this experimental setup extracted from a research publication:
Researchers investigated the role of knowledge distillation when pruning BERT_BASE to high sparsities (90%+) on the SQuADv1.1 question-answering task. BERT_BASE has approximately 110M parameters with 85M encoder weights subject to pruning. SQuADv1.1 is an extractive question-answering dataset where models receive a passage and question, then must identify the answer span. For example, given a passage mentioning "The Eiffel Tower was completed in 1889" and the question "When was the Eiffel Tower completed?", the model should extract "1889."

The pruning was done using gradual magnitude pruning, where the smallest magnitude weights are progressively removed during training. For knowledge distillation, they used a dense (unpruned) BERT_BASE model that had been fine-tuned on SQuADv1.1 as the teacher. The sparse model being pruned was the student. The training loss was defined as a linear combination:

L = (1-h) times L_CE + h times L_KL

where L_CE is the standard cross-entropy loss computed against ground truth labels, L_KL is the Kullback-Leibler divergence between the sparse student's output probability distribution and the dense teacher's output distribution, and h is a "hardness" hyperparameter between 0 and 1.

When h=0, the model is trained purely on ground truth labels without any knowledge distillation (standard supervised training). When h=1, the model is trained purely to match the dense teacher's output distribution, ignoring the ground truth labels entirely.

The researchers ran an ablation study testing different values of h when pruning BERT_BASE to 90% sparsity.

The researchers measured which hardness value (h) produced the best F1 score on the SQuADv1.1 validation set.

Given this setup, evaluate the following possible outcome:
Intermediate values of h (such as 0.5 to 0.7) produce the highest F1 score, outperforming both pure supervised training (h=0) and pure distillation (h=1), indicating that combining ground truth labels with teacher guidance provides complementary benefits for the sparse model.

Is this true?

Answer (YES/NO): NO